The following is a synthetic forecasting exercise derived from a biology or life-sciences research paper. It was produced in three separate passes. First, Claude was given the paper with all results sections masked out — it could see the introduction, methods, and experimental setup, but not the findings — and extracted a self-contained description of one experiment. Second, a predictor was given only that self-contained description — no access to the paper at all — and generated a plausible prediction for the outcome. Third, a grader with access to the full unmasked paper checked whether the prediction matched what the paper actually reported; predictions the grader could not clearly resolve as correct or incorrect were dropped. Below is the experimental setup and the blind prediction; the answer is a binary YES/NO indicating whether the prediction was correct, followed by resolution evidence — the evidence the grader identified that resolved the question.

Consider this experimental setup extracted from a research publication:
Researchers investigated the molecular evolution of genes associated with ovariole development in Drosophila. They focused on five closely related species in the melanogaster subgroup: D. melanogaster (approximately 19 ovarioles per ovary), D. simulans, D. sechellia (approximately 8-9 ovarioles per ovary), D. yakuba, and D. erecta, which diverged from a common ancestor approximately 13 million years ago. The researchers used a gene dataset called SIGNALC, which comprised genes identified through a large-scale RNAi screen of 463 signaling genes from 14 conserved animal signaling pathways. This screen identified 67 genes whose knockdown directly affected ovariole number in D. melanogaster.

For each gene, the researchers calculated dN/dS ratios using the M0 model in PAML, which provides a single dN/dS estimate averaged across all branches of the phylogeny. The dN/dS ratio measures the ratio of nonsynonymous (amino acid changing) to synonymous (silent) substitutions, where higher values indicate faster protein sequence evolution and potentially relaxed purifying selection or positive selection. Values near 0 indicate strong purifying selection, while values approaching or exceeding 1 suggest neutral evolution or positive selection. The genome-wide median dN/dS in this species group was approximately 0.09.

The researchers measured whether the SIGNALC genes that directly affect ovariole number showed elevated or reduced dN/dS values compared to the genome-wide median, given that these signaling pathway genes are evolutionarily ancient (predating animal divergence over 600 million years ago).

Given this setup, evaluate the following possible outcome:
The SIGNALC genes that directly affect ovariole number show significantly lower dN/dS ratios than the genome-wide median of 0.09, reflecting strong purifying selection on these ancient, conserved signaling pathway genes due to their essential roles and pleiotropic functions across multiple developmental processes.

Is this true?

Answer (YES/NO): YES